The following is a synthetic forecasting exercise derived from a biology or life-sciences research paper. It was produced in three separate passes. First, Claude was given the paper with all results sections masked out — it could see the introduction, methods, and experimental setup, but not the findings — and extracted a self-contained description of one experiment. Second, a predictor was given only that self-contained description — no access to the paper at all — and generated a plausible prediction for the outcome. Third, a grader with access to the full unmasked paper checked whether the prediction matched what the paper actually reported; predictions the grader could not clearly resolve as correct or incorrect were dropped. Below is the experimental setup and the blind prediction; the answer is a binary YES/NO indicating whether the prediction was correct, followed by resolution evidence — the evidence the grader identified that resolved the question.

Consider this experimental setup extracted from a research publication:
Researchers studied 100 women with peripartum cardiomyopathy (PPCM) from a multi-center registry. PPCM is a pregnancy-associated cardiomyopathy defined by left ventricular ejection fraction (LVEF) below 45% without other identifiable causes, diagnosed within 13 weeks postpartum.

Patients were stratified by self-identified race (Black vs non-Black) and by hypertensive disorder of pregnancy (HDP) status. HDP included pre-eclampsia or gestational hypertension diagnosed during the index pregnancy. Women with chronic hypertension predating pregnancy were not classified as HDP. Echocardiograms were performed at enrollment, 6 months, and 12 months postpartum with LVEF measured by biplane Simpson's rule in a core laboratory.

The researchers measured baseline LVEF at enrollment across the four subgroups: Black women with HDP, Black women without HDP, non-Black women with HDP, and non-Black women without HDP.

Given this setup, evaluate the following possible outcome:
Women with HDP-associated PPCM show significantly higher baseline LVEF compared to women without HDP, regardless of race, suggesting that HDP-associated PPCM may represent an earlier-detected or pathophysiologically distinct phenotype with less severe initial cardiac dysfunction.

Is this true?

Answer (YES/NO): NO